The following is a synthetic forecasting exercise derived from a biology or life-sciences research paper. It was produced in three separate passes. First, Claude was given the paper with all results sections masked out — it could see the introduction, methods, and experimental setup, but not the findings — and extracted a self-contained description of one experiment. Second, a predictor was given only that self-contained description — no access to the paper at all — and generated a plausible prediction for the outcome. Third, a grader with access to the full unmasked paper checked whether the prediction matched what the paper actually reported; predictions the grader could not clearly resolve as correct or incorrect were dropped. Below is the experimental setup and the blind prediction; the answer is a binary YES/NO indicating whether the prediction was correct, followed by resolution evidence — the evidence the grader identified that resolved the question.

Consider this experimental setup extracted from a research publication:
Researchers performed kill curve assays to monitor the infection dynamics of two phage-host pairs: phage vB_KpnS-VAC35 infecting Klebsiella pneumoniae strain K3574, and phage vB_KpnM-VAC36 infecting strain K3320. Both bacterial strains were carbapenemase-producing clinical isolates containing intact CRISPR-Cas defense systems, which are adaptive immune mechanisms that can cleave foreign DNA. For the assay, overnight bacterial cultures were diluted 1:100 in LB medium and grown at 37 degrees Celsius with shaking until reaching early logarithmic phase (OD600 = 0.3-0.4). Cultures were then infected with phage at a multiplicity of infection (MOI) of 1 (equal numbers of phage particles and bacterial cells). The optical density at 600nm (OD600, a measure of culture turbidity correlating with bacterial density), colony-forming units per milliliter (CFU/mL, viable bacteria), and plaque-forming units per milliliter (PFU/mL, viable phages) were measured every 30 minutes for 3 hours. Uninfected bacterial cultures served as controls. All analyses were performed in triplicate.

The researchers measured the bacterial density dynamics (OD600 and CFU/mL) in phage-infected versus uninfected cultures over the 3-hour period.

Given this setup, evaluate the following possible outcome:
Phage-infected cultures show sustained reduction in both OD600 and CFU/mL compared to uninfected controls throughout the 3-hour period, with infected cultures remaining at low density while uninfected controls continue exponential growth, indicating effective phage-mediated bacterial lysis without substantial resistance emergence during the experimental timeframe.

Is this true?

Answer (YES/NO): NO